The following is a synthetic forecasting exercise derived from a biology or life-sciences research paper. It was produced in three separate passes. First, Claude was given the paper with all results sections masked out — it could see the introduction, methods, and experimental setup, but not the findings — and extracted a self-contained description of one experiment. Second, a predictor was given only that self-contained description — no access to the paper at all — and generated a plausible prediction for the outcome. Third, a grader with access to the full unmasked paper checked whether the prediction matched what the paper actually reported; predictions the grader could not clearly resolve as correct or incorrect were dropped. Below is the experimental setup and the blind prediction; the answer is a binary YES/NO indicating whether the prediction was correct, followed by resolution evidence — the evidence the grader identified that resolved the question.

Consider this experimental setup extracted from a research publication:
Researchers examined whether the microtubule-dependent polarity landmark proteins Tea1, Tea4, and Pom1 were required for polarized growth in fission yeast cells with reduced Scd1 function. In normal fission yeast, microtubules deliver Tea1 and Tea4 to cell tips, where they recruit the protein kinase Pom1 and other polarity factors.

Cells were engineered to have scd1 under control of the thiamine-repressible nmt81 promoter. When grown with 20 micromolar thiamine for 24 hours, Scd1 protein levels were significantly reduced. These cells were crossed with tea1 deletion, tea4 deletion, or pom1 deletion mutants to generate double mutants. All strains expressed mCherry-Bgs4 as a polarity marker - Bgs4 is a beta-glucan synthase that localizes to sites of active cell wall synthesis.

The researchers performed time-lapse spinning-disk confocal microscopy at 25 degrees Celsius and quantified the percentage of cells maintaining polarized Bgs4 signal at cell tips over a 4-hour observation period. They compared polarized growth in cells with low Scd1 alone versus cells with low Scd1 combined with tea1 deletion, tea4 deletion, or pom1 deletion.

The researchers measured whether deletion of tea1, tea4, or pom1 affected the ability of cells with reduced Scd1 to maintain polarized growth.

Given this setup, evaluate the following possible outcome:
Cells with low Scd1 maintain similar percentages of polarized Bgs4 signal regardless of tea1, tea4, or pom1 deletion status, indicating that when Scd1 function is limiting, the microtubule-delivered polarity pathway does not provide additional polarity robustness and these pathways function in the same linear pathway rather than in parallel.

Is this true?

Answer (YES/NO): NO